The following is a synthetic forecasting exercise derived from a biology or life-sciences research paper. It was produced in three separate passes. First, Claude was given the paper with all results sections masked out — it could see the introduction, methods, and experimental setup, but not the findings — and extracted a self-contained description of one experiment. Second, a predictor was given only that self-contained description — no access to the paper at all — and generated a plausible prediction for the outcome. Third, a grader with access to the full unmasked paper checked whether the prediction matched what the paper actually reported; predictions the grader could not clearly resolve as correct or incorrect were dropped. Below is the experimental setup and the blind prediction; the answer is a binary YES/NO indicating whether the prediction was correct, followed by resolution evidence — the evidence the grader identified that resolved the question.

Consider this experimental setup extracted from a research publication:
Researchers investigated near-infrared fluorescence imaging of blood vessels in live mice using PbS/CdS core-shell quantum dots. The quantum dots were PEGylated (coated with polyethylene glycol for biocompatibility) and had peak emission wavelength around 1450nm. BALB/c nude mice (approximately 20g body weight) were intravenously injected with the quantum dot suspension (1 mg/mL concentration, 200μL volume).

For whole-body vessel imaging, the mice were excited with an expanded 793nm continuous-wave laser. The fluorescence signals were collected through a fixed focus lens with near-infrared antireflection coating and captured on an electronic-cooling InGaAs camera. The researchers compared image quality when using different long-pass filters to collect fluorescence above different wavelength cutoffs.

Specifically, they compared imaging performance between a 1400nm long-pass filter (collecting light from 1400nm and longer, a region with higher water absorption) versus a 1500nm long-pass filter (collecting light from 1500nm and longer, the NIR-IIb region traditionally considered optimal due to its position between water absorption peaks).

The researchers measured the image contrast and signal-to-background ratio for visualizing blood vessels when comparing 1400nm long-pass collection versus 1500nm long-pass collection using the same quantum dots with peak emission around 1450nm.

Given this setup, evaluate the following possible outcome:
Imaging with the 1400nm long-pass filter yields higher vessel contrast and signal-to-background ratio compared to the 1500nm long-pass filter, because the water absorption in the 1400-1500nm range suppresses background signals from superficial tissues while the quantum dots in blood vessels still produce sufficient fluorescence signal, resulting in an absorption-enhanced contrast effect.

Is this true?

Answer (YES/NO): YES